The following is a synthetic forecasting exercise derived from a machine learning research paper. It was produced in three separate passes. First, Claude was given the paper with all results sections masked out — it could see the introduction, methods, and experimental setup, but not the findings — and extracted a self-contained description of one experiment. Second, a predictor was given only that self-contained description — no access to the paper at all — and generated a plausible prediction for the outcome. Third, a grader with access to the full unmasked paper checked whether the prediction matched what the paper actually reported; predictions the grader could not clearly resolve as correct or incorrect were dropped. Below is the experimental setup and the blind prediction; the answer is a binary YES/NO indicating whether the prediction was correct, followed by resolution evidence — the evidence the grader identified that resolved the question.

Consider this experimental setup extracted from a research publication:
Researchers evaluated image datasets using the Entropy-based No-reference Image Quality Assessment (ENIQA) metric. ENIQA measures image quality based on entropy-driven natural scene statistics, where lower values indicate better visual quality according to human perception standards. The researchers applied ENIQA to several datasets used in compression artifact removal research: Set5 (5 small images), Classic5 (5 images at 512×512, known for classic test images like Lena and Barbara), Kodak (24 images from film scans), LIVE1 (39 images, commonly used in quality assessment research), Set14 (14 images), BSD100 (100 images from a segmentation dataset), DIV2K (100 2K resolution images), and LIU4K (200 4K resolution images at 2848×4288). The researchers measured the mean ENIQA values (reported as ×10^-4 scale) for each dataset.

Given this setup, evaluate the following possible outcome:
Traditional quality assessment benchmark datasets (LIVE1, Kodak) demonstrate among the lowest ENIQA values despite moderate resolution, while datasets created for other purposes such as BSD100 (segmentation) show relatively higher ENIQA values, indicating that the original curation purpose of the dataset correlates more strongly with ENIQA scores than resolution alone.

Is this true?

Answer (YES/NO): NO